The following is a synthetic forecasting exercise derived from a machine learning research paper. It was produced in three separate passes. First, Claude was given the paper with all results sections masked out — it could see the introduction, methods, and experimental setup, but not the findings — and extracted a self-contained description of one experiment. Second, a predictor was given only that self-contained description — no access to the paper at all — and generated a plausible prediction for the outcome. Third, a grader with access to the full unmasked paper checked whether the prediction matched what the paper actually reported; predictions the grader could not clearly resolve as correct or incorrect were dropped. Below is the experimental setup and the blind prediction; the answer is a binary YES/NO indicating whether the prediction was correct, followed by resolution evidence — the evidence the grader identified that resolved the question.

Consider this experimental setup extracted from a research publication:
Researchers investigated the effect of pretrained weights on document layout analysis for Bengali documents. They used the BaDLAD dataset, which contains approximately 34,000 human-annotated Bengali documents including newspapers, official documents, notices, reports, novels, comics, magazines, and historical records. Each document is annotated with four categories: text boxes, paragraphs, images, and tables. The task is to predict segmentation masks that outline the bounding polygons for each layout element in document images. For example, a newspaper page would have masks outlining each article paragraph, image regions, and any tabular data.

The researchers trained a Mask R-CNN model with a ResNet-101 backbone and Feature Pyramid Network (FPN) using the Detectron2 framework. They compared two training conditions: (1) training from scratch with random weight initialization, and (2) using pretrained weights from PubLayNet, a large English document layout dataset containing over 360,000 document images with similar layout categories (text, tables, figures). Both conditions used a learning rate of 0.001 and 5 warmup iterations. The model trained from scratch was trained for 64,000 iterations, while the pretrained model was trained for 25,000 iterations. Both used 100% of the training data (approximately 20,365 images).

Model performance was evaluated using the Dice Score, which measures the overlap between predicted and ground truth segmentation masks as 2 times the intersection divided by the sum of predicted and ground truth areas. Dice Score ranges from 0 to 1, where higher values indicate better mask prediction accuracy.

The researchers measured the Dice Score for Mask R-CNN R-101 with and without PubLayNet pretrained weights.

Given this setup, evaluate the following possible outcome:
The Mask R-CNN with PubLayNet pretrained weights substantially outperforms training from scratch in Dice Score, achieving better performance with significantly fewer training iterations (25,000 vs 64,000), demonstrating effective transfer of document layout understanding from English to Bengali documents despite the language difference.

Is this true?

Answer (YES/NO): NO